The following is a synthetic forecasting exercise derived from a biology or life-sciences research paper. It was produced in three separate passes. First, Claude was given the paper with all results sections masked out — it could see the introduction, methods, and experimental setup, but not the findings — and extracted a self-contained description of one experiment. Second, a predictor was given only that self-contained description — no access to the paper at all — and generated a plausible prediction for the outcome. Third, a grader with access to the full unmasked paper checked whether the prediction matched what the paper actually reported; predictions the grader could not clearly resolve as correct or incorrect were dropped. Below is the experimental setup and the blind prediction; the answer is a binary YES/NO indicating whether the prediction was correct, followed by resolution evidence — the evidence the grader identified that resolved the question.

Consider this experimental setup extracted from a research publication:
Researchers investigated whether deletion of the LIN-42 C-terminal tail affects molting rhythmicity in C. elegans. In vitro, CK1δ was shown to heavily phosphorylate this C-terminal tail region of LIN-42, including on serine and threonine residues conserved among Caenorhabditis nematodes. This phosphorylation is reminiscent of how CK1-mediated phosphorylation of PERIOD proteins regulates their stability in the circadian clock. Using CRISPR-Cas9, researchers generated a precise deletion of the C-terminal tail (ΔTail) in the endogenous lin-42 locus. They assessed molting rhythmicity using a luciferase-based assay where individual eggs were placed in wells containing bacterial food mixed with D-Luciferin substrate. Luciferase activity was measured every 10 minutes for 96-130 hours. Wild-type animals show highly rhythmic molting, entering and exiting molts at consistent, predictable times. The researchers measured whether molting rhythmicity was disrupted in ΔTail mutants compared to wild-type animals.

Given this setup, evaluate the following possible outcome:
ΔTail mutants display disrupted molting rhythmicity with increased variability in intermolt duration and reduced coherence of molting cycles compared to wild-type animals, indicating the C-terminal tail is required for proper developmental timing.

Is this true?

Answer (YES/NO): NO